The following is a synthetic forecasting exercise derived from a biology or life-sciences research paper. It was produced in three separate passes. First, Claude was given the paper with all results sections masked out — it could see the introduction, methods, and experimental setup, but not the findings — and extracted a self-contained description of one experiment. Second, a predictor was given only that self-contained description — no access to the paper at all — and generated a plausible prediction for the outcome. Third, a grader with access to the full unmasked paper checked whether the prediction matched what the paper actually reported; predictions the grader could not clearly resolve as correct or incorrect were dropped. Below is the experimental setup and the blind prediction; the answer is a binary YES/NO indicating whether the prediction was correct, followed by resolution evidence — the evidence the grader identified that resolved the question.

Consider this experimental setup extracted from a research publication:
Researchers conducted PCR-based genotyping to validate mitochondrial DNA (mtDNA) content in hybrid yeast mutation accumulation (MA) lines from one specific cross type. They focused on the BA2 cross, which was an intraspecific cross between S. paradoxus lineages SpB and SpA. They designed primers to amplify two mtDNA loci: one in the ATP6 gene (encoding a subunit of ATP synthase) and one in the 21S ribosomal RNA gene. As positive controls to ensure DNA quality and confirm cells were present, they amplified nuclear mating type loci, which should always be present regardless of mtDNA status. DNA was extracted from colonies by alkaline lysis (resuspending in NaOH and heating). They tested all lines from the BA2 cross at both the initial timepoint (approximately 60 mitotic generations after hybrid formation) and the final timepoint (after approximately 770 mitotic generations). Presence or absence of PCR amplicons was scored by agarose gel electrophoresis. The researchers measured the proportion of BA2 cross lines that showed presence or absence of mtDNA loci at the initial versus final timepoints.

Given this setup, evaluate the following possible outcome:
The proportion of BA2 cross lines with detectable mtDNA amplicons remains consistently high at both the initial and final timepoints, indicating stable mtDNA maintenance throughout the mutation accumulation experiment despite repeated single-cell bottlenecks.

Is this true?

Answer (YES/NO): NO